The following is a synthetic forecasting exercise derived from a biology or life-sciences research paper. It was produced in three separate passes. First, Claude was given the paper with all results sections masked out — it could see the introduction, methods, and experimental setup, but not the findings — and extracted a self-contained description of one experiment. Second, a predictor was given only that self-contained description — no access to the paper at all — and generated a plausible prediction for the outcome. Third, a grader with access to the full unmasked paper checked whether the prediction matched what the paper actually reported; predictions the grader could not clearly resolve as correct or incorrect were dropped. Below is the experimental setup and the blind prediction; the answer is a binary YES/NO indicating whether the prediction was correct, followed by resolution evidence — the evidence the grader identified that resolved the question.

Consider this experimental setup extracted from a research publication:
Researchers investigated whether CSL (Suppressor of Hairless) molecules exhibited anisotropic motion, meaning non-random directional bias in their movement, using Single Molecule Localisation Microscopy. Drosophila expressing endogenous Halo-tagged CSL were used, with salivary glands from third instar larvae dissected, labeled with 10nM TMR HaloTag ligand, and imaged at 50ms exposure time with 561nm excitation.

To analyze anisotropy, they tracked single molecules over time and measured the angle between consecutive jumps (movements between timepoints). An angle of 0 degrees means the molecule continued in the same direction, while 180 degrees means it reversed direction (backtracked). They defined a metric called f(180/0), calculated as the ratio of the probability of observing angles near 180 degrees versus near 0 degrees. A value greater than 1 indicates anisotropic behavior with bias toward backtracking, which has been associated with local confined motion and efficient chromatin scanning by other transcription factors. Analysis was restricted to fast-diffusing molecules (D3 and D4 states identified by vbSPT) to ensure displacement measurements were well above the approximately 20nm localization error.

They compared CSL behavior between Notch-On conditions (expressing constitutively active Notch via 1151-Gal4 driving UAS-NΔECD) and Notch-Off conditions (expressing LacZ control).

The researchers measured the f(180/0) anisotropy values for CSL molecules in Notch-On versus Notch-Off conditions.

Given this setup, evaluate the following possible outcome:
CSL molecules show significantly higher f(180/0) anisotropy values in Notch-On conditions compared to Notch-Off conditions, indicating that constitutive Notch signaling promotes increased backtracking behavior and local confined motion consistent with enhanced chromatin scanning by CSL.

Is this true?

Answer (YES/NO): YES